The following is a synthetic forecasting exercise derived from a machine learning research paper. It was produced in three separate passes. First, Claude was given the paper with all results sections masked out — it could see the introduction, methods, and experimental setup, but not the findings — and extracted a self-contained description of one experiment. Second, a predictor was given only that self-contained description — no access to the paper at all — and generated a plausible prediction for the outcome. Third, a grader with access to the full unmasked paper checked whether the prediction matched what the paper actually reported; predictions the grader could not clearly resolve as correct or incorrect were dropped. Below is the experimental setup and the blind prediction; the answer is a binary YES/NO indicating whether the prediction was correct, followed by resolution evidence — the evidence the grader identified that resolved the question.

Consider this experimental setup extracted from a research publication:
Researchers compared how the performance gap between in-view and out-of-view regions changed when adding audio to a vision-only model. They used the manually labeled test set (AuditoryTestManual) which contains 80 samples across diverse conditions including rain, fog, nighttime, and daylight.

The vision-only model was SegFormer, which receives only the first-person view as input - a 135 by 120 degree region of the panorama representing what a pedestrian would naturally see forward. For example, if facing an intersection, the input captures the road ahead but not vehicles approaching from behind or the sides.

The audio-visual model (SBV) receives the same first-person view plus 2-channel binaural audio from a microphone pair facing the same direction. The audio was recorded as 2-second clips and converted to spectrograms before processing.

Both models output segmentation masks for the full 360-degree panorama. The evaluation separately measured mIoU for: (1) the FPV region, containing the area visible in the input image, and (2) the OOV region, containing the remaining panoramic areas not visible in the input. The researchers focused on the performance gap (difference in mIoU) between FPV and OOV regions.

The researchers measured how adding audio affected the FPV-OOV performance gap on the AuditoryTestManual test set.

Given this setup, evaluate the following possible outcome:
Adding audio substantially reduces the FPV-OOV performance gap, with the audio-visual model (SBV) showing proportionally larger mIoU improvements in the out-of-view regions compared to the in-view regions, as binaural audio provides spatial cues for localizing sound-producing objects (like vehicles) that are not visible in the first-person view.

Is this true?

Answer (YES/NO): YES